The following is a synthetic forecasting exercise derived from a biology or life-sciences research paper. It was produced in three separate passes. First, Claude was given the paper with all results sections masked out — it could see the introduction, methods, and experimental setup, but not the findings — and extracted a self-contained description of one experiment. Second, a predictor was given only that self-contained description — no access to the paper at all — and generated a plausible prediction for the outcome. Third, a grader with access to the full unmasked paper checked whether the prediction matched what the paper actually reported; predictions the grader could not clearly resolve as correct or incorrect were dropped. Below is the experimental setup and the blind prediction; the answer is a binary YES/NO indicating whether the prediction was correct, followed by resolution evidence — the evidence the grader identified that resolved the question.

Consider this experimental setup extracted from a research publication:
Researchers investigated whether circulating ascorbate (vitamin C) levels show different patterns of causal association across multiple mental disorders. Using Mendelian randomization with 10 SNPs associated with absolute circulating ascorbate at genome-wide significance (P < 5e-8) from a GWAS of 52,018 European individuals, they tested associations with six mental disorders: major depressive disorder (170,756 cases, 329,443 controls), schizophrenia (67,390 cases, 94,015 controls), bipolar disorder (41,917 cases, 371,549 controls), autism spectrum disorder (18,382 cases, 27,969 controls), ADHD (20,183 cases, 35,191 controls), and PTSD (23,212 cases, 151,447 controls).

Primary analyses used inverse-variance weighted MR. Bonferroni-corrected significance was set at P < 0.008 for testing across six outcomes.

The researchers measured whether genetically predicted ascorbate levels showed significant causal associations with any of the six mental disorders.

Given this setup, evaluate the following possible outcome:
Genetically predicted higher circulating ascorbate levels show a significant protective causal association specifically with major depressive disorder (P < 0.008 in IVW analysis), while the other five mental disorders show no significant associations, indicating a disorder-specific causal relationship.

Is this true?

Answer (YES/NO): NO